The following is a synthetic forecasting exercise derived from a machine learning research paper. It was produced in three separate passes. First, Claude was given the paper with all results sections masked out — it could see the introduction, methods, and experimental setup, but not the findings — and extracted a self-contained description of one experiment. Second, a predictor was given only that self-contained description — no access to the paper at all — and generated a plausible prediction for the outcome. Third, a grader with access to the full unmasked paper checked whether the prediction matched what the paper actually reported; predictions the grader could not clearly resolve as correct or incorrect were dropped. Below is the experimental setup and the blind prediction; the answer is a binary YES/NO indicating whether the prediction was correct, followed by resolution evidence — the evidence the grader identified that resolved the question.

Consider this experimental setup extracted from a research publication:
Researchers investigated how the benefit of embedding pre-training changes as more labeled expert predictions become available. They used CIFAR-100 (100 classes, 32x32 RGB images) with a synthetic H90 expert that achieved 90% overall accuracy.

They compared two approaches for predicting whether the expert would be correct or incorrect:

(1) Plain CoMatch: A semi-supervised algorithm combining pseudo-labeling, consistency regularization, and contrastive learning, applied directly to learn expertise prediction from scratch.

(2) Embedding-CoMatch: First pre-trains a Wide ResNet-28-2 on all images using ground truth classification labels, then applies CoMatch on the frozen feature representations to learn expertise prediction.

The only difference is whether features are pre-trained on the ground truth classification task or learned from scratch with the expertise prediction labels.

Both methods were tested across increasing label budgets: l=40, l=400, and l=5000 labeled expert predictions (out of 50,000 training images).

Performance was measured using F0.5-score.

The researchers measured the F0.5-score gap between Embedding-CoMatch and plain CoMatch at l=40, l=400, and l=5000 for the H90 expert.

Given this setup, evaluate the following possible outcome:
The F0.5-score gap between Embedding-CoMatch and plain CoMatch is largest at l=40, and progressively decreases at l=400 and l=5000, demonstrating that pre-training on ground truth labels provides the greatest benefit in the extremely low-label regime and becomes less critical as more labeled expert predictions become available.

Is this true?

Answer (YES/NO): YES